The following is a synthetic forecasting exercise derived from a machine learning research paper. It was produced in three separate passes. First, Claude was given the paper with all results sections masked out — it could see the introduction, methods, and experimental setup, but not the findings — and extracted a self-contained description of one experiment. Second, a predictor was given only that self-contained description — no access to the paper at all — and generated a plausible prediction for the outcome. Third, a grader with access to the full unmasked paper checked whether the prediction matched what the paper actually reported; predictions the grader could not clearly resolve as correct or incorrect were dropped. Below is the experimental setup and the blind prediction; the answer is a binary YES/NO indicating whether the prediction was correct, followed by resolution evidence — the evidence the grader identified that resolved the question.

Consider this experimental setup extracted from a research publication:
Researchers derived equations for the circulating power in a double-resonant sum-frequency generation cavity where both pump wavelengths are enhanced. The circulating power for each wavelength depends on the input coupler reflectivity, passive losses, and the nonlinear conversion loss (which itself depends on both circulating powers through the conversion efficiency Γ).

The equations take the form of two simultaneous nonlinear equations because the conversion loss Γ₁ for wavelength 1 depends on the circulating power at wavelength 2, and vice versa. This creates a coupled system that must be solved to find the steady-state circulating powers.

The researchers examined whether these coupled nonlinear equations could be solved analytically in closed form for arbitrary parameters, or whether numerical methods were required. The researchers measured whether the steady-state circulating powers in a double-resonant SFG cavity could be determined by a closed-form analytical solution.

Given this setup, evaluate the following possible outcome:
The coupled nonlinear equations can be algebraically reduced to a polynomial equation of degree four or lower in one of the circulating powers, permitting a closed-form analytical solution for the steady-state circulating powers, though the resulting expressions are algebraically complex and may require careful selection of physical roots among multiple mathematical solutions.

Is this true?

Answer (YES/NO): NO